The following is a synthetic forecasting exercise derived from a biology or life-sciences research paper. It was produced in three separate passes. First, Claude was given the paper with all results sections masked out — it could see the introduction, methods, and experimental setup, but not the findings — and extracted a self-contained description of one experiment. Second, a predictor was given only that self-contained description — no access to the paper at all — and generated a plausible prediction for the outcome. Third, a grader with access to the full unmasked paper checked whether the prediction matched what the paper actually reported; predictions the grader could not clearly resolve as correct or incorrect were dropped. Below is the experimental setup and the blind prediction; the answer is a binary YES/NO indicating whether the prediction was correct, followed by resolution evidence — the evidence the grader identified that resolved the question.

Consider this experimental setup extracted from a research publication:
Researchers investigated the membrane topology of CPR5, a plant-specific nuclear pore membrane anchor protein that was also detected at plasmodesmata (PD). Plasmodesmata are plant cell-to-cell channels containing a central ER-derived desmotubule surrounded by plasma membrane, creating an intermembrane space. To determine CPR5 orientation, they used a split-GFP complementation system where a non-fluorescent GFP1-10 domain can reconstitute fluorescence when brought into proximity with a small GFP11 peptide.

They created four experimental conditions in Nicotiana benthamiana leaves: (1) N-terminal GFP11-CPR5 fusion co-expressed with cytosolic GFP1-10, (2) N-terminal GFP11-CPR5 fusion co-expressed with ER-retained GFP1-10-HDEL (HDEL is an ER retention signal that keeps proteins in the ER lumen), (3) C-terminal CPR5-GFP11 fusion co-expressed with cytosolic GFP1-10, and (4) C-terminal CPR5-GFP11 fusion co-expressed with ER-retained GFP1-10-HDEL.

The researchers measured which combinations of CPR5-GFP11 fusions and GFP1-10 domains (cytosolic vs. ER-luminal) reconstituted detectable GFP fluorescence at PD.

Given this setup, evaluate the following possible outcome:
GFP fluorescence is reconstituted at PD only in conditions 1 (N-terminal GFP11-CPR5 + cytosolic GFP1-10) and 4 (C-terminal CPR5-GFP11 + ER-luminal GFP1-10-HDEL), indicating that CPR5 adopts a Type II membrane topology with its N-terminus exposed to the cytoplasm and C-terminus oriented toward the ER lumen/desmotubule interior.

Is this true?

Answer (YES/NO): YES